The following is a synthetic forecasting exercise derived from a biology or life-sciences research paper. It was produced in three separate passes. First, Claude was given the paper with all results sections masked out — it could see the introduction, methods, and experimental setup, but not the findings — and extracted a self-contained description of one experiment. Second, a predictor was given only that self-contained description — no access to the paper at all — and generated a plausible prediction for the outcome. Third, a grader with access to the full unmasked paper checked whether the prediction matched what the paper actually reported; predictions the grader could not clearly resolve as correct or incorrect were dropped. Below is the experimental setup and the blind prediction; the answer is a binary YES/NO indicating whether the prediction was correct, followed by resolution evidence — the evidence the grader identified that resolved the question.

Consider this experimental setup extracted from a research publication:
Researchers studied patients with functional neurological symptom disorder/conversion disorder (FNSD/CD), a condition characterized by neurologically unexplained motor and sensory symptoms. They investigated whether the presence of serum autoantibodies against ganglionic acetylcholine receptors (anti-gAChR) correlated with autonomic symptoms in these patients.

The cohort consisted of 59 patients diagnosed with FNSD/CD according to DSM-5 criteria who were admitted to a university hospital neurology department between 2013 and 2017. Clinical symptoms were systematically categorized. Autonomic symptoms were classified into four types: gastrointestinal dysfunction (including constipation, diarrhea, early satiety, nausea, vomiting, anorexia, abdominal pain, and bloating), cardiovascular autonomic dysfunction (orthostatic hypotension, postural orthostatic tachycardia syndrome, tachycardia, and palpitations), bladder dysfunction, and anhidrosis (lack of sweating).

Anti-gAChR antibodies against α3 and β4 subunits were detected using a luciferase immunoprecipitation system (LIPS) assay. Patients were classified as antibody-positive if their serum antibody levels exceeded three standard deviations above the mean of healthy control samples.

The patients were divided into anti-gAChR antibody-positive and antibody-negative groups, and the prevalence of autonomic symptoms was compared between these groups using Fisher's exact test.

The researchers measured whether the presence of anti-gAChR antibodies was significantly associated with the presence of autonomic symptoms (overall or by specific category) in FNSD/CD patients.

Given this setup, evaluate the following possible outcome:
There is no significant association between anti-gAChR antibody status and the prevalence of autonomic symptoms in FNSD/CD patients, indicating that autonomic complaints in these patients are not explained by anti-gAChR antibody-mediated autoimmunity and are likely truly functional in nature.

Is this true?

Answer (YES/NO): NO